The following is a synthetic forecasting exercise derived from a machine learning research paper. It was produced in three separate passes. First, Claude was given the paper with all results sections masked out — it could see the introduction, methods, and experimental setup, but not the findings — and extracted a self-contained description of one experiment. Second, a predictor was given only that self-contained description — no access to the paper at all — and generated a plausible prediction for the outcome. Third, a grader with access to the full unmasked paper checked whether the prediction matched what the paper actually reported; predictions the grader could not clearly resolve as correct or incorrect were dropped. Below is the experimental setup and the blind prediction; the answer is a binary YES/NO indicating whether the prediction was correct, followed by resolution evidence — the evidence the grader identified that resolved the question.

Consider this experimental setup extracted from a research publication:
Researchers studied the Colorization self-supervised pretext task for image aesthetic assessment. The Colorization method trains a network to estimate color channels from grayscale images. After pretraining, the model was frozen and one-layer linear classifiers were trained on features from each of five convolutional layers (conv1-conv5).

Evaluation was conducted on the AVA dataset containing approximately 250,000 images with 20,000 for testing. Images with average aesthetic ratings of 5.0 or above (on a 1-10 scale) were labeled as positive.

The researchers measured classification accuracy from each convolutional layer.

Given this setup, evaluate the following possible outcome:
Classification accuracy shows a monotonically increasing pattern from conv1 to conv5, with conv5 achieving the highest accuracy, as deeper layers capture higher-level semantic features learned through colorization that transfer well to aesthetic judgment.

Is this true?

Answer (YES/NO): NO